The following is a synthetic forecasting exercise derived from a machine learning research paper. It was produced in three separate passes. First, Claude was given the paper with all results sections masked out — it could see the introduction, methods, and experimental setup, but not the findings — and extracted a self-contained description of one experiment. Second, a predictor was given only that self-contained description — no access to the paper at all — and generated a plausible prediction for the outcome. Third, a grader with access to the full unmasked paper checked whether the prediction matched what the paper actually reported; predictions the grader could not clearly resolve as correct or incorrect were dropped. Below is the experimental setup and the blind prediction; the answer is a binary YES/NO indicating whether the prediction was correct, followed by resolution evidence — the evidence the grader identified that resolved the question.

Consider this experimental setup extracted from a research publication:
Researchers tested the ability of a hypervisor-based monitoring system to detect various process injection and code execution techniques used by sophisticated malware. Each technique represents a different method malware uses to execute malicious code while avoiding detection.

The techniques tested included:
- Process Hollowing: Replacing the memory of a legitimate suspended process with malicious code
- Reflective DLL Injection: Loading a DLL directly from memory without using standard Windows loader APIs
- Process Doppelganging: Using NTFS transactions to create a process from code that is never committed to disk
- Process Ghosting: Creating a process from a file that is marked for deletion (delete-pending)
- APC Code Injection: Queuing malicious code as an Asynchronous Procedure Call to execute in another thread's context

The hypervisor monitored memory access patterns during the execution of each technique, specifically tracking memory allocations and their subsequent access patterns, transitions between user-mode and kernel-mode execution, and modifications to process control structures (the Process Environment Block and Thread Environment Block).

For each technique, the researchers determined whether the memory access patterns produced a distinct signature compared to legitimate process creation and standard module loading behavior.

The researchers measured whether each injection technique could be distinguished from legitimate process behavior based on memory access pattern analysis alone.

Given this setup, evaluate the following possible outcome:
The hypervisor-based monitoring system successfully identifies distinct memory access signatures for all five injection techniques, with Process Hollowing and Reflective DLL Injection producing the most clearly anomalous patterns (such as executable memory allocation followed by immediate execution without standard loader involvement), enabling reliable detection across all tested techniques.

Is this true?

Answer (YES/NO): NO